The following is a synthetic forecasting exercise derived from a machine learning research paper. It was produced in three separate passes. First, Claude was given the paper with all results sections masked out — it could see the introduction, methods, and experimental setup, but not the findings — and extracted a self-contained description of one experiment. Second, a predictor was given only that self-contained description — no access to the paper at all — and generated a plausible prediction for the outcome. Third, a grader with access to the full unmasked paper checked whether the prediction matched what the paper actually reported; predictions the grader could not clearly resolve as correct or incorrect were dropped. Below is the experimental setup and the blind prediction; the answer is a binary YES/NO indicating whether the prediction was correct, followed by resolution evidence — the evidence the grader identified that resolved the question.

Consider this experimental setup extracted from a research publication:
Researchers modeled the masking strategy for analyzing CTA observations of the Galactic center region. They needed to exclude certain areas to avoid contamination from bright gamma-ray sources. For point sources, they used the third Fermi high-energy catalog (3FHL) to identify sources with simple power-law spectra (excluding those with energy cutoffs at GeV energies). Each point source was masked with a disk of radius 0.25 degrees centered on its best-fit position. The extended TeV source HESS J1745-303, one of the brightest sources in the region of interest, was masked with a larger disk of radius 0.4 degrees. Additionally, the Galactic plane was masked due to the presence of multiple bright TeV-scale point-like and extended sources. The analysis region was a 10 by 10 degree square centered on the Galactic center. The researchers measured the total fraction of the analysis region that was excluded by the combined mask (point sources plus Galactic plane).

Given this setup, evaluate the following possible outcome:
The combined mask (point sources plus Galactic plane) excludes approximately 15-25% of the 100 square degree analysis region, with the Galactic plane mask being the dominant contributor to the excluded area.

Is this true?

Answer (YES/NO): NO